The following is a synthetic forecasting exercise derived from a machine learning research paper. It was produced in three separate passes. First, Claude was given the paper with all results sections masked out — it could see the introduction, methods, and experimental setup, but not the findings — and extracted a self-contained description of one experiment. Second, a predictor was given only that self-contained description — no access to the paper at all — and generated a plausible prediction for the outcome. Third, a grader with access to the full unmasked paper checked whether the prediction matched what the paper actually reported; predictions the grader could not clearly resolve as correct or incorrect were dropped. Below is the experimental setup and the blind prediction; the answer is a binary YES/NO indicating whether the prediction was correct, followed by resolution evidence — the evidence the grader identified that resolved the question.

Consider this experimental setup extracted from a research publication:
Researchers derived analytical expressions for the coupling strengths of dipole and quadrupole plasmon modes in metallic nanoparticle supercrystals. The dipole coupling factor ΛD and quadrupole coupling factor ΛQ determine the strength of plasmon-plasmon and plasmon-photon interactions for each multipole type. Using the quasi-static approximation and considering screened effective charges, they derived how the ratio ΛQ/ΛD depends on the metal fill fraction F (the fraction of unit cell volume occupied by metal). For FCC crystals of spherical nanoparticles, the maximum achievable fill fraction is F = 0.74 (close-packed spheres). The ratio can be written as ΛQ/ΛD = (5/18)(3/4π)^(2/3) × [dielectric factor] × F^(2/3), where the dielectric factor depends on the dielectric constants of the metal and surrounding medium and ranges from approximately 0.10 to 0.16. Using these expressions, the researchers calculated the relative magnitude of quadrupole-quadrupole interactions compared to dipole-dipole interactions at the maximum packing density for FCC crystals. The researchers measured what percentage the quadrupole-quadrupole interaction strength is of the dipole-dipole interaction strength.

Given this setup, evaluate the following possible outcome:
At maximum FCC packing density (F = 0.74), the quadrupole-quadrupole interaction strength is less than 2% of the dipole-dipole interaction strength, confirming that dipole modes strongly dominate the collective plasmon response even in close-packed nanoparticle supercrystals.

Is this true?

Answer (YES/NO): NO